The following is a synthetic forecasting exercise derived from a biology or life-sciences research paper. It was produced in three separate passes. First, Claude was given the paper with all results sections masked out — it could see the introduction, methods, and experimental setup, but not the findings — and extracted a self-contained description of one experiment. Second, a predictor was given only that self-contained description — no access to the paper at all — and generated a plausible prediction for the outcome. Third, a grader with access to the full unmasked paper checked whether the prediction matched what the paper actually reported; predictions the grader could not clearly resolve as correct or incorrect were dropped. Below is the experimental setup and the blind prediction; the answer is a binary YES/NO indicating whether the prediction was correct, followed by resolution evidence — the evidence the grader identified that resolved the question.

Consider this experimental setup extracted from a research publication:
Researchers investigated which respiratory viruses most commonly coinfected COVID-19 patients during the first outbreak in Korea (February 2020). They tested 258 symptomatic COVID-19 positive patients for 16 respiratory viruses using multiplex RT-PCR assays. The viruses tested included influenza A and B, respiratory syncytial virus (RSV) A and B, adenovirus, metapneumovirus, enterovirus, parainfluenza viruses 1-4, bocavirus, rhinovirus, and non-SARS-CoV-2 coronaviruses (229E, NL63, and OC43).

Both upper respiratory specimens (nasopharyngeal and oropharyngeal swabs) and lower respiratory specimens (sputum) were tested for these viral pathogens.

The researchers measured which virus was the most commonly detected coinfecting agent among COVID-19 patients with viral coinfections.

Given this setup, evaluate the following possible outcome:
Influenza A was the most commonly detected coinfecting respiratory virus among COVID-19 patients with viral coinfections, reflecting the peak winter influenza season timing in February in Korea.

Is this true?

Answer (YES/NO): NO